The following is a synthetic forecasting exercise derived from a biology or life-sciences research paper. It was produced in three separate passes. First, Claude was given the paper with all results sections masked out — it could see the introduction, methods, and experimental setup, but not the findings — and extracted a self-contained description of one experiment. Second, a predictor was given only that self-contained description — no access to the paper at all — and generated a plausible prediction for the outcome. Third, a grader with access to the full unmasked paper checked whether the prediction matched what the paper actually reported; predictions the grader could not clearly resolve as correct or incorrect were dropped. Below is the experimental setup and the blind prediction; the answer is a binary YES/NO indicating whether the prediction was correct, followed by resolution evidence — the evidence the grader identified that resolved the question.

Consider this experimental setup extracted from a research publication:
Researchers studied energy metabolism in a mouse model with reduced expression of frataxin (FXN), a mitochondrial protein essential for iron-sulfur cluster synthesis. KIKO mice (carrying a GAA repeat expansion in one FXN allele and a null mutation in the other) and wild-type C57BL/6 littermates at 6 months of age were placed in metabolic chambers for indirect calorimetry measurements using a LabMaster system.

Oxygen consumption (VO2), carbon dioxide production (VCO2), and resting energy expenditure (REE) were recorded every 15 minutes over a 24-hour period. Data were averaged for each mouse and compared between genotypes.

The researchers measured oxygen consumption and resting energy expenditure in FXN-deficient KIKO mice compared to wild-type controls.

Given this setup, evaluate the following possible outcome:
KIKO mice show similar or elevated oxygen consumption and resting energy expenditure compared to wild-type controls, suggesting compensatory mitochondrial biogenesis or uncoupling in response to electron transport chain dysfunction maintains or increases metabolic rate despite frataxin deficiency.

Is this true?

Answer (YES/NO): NO